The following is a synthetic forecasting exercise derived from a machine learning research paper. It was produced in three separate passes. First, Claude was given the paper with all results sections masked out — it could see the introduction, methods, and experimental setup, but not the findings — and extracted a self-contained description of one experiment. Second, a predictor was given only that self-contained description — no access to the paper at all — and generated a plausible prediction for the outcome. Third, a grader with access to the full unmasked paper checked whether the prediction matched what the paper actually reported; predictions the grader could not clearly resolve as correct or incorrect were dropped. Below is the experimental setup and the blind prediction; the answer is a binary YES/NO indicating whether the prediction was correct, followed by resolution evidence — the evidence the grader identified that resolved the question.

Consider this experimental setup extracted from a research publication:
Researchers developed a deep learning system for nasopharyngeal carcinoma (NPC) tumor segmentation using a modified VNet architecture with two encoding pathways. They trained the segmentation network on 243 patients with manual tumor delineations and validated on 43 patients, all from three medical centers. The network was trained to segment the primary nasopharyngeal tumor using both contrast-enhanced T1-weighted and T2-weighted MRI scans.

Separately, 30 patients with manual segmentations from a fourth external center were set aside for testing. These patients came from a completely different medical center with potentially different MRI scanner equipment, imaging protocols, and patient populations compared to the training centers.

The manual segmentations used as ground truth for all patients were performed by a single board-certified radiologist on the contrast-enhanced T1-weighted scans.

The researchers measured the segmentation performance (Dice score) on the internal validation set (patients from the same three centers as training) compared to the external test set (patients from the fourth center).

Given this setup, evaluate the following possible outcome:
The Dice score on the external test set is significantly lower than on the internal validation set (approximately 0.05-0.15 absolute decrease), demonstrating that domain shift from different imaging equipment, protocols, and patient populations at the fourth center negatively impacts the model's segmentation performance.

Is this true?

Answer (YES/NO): NO